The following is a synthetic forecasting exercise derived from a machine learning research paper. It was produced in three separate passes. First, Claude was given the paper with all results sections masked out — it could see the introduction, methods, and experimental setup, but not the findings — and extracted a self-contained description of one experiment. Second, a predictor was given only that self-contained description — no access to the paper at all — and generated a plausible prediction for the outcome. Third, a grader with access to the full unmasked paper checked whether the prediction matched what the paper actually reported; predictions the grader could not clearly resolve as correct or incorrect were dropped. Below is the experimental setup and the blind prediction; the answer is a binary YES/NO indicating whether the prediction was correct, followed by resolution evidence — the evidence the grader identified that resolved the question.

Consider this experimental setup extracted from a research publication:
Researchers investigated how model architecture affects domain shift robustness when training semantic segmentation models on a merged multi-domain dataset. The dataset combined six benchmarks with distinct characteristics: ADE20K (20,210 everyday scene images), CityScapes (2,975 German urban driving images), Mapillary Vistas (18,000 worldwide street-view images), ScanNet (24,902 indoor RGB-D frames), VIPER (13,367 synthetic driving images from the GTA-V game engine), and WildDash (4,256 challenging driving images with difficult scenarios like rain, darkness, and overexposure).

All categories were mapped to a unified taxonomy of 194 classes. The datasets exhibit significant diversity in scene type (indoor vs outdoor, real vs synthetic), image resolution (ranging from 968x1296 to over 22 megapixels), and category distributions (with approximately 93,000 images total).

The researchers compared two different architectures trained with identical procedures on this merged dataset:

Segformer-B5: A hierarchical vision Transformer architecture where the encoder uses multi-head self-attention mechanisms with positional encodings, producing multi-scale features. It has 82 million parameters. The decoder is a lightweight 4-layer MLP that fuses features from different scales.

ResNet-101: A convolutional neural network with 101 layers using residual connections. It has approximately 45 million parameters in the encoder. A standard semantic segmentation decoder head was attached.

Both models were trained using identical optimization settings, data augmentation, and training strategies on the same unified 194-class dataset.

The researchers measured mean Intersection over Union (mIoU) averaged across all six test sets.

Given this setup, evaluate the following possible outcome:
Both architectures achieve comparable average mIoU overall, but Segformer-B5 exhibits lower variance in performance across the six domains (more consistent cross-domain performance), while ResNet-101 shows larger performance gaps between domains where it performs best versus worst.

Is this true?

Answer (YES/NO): NO